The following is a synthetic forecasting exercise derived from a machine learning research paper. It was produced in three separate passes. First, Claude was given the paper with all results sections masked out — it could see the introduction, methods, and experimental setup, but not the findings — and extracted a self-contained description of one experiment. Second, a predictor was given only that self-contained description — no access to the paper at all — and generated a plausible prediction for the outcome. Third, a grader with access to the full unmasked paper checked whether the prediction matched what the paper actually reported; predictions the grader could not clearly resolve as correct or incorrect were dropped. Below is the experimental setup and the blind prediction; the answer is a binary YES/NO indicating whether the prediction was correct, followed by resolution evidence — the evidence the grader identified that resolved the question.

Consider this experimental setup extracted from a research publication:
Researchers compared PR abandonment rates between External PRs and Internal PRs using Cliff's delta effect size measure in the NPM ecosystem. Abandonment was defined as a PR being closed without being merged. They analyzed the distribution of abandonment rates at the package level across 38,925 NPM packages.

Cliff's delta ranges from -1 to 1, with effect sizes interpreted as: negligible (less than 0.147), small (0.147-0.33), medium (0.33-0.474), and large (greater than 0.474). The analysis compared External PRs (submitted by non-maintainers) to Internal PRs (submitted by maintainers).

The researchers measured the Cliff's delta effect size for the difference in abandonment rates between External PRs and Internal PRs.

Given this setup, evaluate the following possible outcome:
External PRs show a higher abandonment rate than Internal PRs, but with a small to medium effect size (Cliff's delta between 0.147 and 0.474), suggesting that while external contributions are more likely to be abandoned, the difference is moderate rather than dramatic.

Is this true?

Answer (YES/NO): NO